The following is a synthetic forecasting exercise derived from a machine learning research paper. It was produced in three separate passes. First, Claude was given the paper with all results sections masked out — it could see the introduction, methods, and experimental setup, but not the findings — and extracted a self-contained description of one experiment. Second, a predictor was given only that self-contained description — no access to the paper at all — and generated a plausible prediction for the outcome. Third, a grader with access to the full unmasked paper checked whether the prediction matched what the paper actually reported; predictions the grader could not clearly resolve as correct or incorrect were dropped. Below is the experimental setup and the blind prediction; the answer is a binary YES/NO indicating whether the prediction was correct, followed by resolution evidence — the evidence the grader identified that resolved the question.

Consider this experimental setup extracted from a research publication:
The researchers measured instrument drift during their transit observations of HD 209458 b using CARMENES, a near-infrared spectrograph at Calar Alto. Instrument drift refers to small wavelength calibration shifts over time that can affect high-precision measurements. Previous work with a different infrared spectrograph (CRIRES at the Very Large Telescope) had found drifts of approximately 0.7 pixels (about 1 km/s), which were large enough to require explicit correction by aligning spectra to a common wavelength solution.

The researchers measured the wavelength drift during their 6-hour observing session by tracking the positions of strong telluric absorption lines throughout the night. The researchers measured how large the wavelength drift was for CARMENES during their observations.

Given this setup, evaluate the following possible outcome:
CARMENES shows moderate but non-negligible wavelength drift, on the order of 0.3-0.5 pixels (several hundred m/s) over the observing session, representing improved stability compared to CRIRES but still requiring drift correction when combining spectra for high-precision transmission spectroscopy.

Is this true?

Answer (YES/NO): NO